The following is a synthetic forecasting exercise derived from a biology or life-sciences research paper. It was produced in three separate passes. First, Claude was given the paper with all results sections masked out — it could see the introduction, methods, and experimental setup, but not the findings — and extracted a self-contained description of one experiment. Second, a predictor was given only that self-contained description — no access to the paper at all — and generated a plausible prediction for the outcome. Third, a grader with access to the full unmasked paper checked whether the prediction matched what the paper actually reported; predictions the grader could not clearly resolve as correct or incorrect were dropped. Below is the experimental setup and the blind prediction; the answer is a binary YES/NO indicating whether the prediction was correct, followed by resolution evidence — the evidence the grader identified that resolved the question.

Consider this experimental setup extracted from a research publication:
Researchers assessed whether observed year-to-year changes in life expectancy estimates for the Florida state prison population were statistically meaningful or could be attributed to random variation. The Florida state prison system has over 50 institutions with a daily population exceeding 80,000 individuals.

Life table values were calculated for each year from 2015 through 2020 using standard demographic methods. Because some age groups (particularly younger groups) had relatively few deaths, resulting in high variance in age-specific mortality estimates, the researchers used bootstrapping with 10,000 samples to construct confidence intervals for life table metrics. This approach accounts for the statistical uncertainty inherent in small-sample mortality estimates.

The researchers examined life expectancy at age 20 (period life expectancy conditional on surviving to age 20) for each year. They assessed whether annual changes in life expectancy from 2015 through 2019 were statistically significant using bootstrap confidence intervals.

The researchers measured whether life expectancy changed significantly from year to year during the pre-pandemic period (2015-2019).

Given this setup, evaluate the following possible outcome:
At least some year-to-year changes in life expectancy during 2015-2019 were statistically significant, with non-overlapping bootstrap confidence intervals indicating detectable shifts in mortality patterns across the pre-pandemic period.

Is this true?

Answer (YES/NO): NO